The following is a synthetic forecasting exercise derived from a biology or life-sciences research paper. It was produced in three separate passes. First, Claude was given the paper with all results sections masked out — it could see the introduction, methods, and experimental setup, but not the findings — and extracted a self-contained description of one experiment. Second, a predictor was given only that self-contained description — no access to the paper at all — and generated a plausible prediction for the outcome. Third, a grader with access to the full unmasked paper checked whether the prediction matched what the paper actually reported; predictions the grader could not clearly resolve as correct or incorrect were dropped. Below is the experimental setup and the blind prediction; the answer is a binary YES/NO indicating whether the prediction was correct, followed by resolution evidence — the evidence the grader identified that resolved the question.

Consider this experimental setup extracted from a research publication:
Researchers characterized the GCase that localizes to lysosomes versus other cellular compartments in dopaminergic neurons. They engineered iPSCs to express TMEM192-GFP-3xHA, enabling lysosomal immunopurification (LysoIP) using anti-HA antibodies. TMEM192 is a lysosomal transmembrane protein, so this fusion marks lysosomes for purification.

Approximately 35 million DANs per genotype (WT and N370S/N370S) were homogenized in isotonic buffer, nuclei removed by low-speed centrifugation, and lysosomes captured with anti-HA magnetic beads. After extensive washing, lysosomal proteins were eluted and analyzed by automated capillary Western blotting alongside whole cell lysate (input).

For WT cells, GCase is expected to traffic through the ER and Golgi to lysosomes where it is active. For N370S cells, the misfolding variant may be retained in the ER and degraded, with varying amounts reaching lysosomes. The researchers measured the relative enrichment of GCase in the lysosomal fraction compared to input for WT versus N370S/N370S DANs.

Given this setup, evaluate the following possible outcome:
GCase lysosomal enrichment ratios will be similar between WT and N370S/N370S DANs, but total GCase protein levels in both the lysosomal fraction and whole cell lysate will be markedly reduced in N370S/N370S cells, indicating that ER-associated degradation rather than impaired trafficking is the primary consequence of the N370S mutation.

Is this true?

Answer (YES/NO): YES